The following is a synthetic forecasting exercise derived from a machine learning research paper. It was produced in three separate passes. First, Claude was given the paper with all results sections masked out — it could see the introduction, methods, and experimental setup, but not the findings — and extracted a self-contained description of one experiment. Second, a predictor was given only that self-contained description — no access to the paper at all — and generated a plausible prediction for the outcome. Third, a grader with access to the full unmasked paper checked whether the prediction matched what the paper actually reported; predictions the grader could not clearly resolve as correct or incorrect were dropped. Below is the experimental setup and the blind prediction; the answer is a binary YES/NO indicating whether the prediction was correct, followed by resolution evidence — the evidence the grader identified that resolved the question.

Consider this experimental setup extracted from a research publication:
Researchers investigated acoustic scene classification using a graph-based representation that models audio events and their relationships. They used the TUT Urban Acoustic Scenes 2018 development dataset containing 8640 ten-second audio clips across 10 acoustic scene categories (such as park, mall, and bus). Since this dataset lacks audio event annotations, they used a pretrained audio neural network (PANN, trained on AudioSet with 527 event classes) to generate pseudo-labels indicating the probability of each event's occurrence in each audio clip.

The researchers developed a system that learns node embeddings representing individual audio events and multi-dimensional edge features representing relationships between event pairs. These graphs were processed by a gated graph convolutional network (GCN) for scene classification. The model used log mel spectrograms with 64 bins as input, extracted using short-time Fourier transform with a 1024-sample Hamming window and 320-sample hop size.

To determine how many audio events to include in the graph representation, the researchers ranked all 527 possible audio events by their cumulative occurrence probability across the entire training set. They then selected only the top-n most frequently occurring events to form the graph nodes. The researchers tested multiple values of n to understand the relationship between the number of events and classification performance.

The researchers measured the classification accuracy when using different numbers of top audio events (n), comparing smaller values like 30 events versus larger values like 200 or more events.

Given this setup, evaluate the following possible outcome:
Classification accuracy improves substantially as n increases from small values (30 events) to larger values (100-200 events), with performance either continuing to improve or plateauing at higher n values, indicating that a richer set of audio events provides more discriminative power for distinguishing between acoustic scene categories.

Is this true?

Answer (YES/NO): NO